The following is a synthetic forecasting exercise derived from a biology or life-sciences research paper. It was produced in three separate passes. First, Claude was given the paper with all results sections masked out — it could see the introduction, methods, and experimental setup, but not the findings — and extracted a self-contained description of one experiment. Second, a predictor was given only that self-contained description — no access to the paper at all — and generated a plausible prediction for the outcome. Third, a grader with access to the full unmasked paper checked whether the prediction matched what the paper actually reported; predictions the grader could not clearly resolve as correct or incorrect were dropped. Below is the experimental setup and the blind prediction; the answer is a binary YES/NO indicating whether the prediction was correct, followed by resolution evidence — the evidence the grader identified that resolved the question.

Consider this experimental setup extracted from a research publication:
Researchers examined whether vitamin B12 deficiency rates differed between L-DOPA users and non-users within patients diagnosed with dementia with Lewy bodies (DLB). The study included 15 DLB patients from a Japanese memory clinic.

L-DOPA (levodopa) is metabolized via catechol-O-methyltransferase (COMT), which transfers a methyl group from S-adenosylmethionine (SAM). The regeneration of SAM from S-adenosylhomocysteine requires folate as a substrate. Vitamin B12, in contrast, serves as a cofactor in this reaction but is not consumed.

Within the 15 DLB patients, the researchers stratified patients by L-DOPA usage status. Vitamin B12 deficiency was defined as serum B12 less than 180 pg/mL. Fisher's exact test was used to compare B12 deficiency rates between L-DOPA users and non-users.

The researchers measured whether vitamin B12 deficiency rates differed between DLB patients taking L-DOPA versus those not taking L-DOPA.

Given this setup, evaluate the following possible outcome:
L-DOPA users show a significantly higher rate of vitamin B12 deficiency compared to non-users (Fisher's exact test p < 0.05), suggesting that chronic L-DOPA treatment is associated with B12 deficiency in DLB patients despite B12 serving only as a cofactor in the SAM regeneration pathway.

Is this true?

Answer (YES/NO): NO